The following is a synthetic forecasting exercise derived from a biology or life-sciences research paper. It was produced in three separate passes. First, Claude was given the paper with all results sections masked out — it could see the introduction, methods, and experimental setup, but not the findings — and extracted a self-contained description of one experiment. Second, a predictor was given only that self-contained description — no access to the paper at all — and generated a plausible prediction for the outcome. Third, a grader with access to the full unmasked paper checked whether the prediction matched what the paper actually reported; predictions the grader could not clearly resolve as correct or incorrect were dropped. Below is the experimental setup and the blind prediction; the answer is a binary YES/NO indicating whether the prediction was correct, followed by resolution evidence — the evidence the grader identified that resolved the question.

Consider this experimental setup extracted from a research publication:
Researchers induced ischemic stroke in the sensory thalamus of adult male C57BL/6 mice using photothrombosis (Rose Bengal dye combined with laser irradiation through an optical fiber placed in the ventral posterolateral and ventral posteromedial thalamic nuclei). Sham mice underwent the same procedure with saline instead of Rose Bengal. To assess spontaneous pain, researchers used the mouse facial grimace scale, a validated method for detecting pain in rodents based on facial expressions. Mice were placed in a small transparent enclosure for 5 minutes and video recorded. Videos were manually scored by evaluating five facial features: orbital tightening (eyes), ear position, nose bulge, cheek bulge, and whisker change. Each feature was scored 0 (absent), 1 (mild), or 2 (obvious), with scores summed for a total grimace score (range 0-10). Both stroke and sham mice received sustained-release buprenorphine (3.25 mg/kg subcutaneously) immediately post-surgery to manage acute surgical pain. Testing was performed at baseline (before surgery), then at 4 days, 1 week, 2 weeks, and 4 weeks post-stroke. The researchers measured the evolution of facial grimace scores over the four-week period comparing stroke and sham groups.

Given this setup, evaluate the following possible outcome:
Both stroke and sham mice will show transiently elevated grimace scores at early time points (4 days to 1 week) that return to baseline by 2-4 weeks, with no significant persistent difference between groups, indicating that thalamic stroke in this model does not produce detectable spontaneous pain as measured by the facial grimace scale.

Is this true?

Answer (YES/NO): NO